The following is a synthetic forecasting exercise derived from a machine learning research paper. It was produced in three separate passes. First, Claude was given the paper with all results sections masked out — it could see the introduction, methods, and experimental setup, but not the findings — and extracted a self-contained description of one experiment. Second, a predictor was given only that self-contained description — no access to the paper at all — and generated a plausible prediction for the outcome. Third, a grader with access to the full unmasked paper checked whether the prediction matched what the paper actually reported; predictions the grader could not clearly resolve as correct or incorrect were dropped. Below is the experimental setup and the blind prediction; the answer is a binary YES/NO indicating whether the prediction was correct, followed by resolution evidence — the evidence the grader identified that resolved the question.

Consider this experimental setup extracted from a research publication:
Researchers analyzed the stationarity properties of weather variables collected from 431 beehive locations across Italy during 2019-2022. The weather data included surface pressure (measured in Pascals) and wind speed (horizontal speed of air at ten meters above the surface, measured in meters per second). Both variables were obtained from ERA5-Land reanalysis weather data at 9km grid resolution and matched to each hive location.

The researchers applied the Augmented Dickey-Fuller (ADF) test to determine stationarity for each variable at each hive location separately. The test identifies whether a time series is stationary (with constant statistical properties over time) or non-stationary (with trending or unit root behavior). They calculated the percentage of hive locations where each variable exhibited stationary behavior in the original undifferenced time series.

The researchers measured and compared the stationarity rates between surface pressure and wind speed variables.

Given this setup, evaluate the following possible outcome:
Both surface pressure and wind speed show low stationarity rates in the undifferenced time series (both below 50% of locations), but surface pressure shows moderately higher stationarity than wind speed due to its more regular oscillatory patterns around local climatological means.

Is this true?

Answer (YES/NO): NO